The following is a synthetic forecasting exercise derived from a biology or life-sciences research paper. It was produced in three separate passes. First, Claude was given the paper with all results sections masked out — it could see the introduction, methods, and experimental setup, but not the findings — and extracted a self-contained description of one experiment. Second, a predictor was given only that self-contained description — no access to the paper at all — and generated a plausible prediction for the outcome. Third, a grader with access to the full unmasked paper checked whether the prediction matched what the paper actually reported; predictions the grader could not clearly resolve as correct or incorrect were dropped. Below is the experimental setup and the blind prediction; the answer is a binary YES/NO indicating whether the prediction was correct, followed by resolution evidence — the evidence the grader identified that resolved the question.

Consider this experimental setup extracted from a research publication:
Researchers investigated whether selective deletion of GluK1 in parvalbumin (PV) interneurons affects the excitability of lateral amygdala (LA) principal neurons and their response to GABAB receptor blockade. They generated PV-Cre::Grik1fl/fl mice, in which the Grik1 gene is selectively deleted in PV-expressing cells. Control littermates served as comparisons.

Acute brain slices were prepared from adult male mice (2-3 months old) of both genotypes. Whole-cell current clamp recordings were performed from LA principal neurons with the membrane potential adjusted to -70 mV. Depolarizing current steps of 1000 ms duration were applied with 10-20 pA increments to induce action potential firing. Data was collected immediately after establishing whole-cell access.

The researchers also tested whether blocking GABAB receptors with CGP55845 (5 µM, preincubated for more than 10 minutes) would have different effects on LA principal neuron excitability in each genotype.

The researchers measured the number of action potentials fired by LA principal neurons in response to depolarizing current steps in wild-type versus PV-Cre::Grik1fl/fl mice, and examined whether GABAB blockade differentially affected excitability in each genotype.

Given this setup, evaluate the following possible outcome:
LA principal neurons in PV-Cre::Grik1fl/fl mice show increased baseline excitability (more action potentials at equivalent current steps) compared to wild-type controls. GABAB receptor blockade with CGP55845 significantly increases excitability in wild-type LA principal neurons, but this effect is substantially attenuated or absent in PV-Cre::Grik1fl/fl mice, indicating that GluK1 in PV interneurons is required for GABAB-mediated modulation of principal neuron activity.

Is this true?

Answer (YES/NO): NO